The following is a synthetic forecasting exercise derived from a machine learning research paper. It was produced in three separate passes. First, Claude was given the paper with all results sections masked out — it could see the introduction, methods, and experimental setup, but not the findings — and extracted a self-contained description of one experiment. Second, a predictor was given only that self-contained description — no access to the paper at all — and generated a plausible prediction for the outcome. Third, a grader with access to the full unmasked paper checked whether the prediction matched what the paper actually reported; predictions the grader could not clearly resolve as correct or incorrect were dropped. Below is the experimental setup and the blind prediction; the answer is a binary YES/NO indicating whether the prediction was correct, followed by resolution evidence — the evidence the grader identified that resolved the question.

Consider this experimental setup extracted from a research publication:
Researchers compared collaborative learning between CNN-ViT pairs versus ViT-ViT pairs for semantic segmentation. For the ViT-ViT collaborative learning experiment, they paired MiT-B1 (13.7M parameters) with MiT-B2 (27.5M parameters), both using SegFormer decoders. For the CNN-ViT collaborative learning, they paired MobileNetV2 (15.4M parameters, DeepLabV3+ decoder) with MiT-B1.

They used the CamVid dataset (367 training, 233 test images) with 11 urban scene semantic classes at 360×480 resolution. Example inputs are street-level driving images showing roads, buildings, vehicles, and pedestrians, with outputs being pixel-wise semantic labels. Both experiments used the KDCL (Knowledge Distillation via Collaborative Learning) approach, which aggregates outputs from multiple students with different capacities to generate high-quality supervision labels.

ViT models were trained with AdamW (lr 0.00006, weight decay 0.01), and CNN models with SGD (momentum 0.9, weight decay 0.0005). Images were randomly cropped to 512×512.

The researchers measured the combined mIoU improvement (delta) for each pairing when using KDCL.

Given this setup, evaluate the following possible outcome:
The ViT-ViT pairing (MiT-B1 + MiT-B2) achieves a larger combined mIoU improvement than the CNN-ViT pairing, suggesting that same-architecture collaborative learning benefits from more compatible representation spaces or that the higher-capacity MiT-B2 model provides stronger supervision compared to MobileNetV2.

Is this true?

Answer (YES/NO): NO